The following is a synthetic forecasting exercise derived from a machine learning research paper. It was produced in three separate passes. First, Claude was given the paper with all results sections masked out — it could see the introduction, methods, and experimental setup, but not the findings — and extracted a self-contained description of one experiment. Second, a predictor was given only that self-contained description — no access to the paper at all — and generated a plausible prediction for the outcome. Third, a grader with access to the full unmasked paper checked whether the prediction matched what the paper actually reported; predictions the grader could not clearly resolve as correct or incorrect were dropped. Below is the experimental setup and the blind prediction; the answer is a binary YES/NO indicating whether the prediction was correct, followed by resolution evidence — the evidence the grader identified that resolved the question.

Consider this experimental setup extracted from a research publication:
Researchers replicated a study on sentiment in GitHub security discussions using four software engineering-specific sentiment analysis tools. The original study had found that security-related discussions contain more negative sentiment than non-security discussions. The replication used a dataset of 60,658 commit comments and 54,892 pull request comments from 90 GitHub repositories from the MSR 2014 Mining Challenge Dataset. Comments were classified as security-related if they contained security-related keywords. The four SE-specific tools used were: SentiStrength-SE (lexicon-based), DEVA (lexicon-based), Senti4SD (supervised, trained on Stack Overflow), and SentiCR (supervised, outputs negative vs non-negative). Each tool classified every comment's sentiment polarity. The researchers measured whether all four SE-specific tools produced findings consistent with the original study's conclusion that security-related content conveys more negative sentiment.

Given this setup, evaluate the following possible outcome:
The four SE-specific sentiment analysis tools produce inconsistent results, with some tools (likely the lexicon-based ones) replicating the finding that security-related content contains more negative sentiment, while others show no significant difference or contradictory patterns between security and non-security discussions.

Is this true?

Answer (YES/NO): NO